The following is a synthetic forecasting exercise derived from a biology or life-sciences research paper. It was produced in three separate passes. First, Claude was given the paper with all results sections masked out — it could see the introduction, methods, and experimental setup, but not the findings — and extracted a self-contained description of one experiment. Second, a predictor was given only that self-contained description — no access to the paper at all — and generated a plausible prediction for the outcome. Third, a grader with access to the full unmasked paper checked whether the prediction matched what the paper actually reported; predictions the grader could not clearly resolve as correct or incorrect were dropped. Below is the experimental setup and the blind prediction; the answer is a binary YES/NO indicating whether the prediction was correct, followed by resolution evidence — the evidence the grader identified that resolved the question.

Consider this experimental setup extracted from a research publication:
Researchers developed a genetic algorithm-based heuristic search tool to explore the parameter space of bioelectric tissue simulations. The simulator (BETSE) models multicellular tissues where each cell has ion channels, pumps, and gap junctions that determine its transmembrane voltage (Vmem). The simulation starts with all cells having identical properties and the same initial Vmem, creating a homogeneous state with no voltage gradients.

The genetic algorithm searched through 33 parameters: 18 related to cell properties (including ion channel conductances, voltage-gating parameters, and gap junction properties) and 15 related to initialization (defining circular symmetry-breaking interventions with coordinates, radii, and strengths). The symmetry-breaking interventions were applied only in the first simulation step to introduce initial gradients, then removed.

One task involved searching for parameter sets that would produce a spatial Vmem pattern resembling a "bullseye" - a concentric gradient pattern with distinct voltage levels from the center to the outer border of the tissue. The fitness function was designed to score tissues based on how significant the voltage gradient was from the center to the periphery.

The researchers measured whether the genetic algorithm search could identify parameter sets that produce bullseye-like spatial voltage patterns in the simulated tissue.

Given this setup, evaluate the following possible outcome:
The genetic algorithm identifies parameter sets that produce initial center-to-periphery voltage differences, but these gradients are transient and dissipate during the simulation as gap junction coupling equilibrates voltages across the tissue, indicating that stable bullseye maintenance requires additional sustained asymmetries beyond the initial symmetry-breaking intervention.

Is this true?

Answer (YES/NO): NO